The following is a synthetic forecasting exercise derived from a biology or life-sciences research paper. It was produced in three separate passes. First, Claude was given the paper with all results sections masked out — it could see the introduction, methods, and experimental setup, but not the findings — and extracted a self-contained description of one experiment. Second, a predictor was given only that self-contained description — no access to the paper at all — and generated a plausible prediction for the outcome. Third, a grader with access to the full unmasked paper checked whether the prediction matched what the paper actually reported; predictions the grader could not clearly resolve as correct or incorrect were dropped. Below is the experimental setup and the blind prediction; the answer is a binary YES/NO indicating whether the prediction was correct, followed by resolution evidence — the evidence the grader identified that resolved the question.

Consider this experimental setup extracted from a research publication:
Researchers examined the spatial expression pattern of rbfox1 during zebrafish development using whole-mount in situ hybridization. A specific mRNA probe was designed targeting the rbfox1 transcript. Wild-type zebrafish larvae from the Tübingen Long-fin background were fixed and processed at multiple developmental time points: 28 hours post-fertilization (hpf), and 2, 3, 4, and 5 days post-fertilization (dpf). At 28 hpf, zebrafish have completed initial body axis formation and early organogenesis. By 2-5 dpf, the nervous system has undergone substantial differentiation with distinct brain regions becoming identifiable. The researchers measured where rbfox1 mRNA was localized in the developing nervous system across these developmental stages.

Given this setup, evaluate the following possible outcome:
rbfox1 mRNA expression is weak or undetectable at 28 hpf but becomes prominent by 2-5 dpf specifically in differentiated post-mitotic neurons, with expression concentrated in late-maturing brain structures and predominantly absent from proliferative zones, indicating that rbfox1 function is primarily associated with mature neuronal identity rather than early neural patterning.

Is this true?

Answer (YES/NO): NO